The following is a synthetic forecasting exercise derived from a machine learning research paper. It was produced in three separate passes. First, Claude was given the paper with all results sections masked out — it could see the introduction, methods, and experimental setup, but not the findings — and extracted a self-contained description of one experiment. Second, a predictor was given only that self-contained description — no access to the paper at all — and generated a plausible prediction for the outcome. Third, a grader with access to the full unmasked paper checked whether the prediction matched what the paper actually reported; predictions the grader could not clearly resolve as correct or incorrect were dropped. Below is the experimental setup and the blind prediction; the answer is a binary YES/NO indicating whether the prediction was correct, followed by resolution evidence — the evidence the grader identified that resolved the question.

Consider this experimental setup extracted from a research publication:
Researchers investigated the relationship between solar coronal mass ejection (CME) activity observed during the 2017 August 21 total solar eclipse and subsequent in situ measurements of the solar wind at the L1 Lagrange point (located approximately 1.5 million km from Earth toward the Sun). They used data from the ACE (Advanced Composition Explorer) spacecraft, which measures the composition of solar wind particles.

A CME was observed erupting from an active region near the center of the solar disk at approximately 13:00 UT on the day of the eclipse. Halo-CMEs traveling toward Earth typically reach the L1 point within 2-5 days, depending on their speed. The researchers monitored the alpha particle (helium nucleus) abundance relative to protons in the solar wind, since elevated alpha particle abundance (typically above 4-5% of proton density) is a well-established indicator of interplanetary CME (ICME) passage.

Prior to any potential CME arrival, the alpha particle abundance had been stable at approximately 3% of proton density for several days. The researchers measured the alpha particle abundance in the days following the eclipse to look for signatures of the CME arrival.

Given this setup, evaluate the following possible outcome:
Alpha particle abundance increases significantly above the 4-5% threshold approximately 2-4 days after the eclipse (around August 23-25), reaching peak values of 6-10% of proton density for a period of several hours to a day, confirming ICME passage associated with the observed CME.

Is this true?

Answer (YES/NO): NO